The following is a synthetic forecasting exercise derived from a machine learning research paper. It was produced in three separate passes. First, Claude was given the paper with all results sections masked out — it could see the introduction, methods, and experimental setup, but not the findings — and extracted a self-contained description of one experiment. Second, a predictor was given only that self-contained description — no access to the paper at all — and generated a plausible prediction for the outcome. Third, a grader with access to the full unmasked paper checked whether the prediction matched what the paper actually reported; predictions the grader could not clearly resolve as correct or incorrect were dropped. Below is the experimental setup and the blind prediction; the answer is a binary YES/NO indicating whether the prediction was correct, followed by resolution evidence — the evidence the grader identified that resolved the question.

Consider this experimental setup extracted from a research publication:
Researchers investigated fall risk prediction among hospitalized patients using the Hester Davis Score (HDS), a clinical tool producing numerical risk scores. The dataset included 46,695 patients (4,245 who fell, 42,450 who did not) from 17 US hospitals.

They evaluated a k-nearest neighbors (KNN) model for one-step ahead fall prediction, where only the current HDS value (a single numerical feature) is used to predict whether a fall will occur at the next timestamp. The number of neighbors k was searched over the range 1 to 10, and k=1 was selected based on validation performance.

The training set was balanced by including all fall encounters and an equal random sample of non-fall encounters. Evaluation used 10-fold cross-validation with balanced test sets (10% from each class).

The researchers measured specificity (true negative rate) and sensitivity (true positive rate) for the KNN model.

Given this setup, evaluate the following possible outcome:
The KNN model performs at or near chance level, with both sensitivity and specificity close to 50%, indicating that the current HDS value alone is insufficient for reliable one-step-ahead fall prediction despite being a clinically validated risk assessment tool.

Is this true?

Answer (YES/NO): NO